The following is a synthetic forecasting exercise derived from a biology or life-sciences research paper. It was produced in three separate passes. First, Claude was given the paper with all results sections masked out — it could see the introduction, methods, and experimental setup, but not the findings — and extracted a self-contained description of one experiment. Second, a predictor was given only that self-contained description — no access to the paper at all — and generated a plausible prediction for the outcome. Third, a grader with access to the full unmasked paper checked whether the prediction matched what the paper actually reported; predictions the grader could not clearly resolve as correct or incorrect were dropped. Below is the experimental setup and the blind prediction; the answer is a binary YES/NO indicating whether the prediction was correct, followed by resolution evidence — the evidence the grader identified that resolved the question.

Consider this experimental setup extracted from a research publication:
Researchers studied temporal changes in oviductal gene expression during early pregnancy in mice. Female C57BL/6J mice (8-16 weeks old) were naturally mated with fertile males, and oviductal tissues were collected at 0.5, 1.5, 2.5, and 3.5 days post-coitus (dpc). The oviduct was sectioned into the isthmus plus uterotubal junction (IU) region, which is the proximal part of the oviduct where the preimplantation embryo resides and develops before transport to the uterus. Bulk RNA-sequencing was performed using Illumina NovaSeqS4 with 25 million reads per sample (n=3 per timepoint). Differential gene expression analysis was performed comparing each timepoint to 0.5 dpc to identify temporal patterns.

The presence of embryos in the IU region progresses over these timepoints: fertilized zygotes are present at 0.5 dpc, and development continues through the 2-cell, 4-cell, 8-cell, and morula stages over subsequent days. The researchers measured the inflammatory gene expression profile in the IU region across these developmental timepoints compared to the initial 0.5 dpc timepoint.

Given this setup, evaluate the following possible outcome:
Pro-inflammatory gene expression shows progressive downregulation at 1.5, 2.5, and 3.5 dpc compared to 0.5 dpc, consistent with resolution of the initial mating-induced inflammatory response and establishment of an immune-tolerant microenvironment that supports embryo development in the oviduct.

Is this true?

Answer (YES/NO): NO